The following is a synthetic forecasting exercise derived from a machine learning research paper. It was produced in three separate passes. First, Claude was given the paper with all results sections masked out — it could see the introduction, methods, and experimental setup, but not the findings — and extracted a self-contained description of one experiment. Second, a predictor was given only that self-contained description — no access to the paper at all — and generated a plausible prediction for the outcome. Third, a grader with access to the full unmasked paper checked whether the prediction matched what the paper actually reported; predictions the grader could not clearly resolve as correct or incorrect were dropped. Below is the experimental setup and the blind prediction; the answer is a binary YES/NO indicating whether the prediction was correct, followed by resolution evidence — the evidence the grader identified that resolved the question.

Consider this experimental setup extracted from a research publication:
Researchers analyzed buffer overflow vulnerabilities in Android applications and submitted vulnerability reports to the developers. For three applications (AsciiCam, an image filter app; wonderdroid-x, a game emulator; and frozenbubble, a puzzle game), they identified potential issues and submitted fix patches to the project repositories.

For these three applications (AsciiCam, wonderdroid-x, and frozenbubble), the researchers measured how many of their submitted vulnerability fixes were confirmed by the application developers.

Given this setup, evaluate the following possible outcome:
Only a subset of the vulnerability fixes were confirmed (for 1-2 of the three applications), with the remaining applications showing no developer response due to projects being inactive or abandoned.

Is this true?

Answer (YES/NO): NO